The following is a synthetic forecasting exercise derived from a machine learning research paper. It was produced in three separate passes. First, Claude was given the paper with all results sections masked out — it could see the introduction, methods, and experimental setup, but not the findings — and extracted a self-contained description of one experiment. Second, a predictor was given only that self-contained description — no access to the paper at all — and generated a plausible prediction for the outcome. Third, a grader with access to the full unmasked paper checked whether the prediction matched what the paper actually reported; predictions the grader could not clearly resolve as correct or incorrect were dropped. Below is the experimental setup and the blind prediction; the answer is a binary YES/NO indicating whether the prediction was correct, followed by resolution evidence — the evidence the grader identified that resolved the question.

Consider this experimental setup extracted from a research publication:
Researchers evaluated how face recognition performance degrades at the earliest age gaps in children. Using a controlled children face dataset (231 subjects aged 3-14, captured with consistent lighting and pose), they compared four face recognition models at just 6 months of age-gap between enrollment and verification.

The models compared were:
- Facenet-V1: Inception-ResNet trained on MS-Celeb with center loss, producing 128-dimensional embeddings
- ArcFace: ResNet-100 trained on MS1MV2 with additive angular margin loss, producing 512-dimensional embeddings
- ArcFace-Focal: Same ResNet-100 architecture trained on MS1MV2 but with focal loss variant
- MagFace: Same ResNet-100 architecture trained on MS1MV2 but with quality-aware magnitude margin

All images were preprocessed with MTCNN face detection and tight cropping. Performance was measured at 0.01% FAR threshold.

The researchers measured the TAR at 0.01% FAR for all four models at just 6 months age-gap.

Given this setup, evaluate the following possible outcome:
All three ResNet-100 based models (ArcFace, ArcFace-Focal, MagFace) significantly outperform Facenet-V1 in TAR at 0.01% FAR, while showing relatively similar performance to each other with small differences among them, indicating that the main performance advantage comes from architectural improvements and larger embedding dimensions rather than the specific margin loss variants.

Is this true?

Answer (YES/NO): NO